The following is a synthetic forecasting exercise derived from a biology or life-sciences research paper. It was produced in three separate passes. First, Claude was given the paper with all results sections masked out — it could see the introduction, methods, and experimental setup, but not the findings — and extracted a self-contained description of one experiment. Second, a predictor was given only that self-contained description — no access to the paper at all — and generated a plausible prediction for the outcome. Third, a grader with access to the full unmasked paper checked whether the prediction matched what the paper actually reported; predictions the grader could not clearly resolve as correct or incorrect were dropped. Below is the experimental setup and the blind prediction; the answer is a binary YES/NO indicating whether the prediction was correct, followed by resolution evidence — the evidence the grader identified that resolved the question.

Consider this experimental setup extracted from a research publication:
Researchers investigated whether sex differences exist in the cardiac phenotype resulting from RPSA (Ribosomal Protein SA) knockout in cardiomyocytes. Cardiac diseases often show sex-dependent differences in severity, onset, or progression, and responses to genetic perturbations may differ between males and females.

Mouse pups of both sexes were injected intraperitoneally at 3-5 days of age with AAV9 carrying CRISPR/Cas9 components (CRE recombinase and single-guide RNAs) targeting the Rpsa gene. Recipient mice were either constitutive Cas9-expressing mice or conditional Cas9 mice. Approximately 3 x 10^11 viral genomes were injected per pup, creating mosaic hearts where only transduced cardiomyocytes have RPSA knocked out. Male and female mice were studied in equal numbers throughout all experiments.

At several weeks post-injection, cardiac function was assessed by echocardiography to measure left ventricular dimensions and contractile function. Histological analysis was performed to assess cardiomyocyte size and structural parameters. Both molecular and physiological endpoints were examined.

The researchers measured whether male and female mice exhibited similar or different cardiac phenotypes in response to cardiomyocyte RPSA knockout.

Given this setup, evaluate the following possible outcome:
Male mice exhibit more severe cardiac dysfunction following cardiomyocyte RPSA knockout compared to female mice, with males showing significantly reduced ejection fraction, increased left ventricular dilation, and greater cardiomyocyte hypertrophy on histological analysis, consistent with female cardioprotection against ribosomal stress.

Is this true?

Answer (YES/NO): NO